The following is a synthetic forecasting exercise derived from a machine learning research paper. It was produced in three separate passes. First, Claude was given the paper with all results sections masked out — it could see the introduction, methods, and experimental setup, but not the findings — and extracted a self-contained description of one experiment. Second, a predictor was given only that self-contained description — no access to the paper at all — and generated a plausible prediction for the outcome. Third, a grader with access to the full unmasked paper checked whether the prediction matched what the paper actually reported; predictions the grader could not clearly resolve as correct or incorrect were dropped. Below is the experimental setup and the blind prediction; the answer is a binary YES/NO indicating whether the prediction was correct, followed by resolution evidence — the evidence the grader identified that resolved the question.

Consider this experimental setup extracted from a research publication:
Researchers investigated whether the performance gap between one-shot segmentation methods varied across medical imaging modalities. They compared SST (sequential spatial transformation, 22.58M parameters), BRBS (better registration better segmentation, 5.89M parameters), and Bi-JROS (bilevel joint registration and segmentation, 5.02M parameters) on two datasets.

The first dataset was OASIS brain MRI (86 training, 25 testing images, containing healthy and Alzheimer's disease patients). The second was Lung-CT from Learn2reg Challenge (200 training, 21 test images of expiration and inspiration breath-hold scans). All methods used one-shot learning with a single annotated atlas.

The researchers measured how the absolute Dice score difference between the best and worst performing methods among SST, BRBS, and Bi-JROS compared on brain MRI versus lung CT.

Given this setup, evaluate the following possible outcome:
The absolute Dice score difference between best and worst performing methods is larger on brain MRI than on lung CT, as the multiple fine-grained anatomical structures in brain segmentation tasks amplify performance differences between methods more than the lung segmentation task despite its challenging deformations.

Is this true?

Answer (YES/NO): NO